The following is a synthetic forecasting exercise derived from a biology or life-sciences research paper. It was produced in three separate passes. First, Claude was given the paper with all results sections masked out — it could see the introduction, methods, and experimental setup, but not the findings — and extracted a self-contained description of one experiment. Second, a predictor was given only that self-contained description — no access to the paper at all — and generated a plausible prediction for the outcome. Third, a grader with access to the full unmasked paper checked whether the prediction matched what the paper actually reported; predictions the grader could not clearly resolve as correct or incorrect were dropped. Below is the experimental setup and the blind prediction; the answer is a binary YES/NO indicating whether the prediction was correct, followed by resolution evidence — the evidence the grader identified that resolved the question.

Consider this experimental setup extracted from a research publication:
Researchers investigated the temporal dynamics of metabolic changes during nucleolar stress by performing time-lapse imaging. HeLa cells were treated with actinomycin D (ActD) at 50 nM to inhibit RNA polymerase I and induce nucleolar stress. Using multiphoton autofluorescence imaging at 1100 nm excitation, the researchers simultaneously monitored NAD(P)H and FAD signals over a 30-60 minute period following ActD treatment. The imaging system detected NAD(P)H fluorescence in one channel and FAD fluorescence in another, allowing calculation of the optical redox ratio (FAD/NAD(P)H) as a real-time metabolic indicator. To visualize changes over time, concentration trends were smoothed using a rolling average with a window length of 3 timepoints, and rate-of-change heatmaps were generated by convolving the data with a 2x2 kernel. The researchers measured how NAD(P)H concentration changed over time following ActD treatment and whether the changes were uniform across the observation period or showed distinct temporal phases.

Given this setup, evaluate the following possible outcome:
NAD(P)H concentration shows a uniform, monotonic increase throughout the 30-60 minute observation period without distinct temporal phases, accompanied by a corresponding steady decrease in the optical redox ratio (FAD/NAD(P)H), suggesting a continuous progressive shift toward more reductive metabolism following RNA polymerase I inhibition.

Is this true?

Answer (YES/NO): NO